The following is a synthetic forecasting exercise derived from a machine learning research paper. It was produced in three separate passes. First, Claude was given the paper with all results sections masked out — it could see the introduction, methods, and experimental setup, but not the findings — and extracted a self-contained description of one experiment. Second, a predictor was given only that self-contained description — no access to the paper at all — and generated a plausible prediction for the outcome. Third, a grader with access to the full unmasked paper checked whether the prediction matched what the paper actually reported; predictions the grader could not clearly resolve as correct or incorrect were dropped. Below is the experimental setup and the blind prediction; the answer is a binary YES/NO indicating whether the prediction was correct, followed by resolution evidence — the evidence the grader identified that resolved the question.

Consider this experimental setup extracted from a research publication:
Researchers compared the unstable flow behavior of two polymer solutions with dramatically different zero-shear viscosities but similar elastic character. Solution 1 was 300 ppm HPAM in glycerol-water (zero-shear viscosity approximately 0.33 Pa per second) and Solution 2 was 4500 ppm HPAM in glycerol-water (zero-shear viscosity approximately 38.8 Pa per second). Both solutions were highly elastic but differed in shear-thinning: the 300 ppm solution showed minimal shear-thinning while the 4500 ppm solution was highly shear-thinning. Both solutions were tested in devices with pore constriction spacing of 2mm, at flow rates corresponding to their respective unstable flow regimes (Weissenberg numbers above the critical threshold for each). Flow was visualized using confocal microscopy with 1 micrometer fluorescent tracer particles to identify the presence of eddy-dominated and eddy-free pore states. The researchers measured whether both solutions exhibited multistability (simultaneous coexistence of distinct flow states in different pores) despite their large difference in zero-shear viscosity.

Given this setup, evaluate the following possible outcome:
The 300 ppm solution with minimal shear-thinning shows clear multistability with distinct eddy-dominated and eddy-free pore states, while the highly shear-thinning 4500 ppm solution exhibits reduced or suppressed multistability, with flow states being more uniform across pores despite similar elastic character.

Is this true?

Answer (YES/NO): NO